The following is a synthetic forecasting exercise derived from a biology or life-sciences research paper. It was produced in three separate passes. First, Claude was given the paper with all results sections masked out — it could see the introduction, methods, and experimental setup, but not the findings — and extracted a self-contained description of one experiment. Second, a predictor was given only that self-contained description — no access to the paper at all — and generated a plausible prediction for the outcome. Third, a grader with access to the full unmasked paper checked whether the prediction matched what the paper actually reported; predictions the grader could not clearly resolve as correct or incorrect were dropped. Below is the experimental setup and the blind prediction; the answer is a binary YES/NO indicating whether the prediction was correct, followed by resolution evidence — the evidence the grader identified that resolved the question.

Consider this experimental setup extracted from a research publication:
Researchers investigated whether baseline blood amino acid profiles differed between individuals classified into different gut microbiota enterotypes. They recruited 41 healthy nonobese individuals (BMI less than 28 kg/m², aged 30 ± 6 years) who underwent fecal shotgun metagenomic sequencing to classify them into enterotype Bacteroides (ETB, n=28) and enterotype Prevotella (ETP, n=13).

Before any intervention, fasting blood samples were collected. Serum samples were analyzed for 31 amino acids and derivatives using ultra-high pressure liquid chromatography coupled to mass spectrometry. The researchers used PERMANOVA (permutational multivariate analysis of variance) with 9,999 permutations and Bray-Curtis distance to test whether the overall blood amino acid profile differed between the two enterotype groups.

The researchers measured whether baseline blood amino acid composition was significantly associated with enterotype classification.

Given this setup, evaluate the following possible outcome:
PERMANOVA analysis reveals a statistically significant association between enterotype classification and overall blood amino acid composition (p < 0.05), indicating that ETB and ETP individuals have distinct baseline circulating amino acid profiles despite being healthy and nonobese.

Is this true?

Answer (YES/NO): NO